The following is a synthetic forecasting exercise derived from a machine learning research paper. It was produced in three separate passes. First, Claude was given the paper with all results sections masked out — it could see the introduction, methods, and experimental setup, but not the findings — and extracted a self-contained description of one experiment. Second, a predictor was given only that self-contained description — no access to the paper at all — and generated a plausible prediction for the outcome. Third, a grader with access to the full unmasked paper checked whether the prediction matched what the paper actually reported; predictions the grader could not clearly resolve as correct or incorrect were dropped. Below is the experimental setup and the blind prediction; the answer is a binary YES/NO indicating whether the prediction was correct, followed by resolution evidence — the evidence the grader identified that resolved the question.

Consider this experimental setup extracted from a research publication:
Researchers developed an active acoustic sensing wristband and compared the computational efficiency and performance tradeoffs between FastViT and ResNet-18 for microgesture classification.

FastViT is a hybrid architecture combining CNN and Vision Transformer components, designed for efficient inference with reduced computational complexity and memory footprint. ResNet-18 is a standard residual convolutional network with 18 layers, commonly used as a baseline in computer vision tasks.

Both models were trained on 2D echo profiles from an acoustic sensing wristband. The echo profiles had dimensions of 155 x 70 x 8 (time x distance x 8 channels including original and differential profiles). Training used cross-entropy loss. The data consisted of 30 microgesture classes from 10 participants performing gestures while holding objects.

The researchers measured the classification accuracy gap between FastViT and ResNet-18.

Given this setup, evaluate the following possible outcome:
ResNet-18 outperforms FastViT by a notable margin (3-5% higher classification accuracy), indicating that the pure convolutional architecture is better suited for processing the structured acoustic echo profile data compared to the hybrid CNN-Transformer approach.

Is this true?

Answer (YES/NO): NO